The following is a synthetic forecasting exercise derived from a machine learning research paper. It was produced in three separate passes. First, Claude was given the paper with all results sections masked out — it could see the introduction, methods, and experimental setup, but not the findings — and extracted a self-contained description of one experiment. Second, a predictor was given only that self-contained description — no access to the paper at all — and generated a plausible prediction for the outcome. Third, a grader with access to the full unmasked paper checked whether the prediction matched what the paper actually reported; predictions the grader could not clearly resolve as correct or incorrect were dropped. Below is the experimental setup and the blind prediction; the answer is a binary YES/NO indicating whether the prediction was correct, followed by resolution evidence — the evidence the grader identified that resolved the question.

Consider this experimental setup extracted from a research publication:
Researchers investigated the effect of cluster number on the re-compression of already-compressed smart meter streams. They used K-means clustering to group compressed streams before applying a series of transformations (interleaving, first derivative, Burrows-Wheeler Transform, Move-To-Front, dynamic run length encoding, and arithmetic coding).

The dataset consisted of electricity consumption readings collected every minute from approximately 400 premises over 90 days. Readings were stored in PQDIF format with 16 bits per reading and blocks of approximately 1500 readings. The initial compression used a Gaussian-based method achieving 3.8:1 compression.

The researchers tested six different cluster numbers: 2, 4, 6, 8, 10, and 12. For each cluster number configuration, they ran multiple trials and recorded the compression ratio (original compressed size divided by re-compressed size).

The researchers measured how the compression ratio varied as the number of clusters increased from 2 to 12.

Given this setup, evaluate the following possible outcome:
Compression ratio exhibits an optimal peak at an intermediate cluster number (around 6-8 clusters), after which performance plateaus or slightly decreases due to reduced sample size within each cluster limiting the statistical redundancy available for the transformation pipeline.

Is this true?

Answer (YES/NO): YES